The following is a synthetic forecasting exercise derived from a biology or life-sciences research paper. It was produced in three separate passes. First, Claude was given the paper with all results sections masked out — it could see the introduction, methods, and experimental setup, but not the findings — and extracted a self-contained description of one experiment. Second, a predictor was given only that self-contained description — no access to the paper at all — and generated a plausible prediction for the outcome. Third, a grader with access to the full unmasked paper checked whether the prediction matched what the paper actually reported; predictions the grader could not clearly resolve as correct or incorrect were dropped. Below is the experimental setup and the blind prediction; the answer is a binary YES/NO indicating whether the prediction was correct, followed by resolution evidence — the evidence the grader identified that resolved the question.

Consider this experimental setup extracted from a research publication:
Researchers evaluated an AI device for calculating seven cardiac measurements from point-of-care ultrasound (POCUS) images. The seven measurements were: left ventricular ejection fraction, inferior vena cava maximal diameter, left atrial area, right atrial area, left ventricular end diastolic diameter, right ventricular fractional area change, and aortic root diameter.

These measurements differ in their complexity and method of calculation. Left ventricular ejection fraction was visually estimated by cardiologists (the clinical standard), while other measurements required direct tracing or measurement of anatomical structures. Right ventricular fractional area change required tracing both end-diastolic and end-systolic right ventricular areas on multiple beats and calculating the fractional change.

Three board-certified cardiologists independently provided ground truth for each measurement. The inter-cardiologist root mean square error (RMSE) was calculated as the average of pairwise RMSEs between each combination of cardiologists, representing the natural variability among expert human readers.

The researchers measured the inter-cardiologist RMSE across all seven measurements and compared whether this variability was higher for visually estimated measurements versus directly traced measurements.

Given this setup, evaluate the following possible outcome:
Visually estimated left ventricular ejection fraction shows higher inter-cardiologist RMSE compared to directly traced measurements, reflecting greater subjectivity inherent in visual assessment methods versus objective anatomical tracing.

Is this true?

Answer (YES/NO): NO